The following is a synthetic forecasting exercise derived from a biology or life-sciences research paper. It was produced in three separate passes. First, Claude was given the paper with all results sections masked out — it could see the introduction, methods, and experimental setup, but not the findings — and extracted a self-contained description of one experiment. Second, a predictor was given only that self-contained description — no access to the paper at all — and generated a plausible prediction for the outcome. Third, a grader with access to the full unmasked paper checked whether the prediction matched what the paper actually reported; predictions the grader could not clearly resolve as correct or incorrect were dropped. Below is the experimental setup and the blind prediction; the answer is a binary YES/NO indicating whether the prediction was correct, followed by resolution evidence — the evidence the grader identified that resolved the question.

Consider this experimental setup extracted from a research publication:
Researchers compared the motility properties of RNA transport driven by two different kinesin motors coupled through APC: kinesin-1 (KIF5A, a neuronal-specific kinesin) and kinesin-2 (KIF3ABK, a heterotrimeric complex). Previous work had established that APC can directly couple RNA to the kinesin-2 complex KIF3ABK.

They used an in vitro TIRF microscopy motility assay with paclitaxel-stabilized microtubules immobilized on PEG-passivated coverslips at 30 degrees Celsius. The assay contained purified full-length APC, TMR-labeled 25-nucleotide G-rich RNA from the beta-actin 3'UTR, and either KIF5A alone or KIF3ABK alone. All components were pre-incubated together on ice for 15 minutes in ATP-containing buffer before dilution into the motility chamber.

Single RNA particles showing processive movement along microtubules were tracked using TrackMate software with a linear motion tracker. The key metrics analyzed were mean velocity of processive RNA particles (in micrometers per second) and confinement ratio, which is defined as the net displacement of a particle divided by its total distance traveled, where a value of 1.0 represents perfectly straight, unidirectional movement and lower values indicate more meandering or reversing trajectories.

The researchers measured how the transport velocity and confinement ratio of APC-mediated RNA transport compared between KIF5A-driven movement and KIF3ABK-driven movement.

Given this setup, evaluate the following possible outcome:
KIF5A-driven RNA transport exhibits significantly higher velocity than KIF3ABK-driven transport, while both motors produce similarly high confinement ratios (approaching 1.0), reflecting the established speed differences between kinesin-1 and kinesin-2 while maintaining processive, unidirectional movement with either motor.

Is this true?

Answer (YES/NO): NO